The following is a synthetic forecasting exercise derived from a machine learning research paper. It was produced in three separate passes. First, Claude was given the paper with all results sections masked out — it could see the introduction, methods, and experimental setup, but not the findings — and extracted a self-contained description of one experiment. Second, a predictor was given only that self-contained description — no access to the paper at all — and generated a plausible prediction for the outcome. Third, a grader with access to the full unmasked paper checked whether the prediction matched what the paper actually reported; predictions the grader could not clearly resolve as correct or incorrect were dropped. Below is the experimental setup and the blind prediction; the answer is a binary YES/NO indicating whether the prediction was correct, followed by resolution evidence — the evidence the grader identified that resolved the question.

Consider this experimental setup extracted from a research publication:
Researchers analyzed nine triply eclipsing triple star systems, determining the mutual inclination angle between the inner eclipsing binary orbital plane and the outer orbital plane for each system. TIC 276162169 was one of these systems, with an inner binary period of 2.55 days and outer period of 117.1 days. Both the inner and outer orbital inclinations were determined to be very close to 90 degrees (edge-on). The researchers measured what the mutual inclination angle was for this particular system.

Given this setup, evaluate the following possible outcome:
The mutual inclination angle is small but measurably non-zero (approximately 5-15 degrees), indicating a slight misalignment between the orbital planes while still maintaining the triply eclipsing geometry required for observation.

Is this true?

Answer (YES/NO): NO